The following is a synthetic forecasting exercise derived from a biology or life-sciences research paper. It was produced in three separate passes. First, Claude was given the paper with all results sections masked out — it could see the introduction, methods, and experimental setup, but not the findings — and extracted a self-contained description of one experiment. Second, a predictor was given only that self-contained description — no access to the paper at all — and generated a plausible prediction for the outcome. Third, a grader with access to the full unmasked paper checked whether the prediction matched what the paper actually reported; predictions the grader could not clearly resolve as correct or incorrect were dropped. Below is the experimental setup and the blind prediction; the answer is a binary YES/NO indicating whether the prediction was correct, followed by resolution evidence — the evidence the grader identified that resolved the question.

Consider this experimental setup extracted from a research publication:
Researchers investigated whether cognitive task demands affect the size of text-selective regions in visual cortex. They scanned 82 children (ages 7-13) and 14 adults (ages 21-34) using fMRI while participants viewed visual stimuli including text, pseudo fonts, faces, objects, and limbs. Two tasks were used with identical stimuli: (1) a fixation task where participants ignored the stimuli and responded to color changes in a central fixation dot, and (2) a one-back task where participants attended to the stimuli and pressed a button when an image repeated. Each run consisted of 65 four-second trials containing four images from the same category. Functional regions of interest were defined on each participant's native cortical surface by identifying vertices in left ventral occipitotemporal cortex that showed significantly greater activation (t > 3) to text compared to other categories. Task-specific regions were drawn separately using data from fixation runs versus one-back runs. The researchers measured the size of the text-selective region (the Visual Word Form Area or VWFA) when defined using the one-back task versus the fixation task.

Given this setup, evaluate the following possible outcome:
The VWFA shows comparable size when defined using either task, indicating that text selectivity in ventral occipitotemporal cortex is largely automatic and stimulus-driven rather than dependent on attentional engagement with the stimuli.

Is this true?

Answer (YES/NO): NO